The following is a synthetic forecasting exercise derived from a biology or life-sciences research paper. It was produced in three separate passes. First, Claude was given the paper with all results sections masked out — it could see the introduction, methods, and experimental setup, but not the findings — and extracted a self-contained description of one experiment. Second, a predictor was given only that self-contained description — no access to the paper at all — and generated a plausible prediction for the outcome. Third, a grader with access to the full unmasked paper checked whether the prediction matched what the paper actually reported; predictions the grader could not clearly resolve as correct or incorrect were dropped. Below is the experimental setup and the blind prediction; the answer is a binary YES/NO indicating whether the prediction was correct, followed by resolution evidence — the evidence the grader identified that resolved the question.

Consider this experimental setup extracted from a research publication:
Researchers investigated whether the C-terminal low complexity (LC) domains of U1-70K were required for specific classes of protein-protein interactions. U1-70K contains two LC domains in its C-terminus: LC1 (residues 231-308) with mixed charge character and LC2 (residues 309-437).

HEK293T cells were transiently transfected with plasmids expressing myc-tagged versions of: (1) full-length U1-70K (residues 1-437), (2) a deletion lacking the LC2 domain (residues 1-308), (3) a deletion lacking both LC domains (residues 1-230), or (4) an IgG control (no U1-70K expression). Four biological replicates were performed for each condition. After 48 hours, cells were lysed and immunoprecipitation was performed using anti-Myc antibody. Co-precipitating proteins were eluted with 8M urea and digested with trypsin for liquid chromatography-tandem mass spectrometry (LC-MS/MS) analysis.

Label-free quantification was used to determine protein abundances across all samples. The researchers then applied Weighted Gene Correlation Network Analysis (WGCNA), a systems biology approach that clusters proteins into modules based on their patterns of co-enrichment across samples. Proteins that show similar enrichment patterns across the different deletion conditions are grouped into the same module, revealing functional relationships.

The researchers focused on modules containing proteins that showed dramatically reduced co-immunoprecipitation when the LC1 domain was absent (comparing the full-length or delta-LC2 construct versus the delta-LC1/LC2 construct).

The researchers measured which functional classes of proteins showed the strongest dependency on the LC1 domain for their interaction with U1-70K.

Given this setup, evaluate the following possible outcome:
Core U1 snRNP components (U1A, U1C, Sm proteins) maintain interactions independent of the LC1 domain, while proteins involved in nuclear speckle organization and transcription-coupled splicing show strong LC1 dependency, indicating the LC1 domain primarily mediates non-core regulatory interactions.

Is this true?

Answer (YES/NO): NO